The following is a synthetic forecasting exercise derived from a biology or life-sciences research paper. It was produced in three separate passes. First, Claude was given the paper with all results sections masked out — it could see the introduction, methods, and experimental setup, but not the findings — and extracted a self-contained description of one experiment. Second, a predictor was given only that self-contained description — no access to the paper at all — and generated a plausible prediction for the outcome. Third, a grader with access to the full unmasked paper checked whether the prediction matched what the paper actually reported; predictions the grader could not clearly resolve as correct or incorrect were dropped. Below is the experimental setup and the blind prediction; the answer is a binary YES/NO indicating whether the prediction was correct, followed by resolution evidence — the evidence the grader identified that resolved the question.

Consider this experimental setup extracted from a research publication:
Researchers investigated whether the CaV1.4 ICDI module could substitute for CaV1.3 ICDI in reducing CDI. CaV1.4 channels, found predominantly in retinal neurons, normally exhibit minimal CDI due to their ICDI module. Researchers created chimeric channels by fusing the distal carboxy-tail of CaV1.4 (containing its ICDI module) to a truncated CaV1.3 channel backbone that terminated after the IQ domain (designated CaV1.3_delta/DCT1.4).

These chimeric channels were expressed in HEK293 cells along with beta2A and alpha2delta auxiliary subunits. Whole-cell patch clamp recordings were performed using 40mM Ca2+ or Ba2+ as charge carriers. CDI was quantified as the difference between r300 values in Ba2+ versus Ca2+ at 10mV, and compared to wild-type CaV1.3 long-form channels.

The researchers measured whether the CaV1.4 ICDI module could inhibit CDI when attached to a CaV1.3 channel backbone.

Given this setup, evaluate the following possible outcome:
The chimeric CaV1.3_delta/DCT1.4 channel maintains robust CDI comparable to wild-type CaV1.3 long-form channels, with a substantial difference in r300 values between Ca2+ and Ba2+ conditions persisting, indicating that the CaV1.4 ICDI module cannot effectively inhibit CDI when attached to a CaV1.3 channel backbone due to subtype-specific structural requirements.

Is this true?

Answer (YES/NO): NO